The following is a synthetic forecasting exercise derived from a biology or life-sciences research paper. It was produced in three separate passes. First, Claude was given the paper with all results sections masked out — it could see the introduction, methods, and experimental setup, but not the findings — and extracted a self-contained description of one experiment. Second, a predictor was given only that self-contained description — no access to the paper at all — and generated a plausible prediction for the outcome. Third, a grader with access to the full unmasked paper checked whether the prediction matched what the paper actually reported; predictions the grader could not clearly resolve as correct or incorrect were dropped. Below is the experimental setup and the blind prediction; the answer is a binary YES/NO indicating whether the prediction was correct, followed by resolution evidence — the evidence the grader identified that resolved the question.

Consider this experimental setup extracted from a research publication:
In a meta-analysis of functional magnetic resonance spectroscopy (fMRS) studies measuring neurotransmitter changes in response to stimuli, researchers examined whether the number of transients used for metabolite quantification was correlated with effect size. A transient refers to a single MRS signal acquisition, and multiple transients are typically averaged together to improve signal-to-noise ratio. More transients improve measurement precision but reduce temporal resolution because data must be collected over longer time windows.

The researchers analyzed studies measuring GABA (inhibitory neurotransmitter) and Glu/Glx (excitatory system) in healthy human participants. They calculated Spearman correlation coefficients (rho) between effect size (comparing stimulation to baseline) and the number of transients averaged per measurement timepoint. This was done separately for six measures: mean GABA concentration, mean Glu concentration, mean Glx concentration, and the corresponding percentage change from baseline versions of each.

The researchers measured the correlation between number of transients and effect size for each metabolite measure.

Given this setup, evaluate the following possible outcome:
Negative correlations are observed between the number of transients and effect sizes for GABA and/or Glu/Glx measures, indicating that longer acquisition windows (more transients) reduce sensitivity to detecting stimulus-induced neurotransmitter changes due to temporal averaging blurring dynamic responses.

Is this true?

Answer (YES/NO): YES